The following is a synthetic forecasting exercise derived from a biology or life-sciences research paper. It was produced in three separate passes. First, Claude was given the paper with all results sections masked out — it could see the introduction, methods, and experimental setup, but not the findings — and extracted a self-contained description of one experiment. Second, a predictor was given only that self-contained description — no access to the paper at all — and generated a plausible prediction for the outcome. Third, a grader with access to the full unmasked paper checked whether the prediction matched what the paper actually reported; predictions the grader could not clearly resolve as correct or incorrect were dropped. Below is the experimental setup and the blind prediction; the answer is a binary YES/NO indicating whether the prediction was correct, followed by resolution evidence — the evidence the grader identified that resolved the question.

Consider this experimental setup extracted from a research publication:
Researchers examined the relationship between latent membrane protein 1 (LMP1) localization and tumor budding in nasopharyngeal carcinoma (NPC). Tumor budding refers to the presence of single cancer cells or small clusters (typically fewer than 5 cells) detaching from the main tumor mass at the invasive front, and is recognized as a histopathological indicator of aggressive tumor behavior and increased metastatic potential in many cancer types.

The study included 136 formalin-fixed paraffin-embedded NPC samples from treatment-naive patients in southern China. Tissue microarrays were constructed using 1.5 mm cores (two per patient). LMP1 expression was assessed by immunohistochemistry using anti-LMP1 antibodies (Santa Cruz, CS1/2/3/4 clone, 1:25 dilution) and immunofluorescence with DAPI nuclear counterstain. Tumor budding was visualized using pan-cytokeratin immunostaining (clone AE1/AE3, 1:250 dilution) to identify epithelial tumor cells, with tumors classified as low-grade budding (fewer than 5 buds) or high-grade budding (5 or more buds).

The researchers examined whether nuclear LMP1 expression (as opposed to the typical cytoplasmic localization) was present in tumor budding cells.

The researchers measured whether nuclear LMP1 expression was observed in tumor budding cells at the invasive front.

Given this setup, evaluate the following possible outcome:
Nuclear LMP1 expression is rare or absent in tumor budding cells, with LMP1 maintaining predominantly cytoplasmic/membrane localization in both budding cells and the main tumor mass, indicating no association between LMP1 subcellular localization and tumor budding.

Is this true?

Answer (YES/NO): NO